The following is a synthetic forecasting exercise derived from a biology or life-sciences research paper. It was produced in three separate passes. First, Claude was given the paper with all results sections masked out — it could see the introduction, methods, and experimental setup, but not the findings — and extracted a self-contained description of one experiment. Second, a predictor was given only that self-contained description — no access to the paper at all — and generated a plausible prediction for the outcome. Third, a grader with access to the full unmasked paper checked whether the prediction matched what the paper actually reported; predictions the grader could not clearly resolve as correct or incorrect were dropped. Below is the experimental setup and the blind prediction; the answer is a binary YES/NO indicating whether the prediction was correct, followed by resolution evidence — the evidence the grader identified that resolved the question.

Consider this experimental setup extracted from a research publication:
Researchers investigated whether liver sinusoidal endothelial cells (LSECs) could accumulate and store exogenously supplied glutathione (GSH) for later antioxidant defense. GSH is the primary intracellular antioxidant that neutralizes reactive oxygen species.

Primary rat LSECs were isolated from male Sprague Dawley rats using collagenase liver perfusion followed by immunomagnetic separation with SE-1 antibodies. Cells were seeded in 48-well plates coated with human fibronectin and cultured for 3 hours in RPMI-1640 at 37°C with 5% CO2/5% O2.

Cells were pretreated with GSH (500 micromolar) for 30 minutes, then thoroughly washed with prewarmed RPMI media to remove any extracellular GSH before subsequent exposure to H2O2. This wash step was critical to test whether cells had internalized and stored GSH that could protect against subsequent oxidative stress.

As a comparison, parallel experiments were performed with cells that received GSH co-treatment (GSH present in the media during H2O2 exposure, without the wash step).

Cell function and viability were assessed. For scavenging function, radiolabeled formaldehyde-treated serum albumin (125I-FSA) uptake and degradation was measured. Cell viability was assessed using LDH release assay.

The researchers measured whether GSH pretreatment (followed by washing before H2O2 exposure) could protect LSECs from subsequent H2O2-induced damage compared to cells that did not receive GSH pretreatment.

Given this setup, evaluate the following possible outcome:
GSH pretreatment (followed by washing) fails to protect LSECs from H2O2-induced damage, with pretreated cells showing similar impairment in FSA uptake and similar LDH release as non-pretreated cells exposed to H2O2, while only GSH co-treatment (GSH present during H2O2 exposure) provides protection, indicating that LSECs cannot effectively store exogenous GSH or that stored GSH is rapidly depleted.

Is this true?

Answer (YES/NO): YES